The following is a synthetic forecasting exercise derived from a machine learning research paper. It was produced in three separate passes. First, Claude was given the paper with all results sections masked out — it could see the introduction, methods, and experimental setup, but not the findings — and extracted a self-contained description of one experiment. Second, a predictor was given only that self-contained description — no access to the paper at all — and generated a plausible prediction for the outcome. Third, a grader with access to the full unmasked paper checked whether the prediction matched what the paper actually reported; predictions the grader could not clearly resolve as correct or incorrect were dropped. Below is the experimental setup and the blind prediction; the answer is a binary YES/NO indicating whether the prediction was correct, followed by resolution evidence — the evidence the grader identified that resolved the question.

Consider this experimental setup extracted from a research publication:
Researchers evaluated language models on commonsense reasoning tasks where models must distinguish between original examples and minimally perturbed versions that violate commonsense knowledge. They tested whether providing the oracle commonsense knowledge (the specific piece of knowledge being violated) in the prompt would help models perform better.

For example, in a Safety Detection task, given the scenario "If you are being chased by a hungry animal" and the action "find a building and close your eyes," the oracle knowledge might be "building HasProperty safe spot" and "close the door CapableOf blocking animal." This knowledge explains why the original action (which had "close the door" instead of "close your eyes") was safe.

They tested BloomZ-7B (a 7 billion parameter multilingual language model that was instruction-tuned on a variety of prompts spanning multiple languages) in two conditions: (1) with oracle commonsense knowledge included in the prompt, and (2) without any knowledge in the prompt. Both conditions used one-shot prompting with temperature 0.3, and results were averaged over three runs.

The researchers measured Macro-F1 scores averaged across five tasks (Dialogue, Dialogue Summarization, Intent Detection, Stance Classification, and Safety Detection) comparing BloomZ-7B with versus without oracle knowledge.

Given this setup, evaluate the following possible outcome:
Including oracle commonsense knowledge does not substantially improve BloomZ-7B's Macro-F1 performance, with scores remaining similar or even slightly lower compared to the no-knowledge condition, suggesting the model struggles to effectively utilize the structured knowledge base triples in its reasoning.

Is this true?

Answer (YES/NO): YES